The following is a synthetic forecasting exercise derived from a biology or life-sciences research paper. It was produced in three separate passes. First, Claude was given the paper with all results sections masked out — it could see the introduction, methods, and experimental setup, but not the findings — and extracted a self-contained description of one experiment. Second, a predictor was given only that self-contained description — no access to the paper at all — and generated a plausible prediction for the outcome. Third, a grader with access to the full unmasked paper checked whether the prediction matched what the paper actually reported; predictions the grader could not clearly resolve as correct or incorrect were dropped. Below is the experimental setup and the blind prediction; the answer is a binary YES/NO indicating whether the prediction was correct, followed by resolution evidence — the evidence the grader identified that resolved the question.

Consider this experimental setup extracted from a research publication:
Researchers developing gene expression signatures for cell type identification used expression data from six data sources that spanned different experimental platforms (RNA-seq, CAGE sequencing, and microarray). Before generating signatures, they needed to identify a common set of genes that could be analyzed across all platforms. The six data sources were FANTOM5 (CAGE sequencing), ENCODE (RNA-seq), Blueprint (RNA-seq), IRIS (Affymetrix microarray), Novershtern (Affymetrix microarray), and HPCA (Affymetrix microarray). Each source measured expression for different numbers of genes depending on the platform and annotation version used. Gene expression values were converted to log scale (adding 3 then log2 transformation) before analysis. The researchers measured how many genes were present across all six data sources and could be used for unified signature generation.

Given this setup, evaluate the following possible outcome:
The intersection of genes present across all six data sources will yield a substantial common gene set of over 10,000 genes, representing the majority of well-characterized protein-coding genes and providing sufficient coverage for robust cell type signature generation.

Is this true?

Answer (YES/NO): YES